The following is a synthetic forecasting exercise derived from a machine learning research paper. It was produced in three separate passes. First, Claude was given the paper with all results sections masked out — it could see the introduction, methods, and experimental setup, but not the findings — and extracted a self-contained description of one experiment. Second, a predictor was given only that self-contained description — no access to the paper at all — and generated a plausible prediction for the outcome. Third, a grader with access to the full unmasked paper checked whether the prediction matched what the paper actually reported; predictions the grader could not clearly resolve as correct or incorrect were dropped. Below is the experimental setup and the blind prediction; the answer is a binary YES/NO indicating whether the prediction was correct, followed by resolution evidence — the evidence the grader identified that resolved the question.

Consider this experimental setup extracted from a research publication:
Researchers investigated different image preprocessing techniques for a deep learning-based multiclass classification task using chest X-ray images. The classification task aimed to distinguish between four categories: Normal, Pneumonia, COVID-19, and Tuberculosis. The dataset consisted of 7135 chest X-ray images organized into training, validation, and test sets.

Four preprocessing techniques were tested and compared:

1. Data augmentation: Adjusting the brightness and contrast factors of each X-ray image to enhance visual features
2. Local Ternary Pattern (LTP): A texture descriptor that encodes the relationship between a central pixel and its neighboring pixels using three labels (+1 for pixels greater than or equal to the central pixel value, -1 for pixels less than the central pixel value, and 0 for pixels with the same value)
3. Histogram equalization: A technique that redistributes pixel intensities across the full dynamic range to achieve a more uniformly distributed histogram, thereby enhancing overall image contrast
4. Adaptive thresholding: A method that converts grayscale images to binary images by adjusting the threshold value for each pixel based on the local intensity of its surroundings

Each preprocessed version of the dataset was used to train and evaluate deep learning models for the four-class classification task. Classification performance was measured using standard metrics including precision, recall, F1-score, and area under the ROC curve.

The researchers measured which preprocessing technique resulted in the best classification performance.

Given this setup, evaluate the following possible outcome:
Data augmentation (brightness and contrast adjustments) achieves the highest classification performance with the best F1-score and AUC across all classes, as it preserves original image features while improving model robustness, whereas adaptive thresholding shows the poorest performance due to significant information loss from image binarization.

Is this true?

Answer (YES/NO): NO